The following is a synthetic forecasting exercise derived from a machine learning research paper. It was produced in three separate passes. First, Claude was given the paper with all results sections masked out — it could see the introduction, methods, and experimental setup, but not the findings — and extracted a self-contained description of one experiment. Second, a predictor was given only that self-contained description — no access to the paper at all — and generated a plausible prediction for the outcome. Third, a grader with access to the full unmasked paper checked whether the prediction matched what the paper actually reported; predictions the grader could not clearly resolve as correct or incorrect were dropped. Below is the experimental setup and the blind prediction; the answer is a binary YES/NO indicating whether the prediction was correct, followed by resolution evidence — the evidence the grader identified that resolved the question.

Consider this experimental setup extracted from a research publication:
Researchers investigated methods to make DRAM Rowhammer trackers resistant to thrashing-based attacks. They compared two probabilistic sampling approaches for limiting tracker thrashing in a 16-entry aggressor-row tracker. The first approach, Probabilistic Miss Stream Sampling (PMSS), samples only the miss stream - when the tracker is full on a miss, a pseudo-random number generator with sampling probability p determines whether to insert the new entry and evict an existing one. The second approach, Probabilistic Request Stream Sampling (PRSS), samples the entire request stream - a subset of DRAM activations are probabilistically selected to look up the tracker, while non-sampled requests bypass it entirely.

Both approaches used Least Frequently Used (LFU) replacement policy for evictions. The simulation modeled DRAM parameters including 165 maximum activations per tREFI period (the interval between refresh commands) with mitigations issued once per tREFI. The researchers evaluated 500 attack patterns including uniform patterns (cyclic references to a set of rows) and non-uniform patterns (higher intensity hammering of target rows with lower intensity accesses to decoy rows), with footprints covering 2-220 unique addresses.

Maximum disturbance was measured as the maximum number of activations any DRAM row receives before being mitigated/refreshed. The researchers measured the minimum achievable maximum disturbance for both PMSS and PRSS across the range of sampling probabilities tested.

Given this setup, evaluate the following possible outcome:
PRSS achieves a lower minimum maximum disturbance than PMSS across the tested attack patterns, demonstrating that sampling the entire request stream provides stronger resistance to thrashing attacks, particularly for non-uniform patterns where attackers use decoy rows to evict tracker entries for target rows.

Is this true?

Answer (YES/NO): NO